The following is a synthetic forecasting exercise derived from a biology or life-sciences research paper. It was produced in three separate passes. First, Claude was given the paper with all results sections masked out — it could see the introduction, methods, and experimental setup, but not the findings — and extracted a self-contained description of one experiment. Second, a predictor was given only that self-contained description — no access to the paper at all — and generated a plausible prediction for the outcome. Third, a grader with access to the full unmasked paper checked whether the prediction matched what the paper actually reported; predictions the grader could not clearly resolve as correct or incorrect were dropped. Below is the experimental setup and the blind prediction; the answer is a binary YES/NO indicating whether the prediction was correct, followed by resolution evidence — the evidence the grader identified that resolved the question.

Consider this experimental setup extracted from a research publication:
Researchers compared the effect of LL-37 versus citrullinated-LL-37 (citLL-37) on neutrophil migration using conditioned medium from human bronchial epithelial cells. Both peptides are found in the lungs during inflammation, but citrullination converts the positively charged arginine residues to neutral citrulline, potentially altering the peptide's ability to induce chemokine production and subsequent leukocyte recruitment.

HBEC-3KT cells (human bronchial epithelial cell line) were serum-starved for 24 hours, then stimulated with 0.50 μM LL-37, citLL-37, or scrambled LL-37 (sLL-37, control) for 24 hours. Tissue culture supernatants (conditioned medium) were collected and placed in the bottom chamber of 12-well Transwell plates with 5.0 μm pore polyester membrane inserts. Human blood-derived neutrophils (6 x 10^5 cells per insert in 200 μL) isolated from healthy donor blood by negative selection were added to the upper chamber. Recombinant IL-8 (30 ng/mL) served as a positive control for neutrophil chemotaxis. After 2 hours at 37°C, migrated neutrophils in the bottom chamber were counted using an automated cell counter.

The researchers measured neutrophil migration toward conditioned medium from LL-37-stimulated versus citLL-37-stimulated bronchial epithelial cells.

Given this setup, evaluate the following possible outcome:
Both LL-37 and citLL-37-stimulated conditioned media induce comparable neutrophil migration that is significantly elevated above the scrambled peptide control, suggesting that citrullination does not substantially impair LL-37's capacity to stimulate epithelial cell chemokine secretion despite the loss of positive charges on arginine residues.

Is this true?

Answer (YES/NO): NO